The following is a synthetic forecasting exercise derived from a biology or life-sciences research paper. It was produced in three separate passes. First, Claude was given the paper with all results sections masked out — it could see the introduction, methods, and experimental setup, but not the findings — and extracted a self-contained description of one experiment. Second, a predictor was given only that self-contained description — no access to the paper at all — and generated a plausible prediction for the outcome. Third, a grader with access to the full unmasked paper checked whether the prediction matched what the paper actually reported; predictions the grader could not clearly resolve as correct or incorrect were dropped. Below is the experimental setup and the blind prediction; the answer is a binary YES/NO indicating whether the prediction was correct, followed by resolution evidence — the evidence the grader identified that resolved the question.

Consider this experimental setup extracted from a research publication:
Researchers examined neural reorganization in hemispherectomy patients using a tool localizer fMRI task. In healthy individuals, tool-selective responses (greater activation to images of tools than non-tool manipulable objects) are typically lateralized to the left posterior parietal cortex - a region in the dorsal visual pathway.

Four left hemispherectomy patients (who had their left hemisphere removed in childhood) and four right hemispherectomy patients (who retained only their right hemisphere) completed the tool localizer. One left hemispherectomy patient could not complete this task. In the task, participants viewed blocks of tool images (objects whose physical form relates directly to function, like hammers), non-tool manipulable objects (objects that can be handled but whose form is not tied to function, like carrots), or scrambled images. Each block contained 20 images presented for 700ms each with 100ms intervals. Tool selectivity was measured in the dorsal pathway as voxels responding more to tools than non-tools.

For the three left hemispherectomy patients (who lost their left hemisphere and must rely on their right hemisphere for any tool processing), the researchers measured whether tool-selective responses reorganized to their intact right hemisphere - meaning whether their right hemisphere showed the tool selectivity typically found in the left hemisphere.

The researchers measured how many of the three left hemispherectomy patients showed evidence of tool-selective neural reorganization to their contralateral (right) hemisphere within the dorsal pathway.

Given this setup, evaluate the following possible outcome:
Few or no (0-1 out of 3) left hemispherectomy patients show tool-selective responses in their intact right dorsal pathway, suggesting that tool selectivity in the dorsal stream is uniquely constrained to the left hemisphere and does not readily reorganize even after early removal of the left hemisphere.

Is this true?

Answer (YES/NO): YES